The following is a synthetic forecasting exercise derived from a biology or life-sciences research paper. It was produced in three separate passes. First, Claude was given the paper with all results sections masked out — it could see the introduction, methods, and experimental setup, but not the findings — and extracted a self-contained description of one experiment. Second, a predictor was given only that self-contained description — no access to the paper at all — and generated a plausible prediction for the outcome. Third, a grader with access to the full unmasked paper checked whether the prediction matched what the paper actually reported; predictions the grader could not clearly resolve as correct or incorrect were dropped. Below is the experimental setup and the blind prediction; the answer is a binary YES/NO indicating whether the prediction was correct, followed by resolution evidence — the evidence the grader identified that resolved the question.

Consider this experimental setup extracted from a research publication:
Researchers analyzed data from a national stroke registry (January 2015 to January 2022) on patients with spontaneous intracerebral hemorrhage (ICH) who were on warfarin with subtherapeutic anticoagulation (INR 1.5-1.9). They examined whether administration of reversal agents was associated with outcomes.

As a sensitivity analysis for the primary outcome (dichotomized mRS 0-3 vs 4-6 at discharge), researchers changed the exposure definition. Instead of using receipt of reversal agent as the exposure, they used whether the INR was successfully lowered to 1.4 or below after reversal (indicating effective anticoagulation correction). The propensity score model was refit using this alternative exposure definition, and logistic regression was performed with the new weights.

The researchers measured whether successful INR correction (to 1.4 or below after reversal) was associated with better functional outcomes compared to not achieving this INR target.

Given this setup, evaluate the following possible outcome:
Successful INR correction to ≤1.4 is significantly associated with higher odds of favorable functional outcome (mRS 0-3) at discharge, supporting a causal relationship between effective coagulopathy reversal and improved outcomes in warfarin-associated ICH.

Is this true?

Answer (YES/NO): NO